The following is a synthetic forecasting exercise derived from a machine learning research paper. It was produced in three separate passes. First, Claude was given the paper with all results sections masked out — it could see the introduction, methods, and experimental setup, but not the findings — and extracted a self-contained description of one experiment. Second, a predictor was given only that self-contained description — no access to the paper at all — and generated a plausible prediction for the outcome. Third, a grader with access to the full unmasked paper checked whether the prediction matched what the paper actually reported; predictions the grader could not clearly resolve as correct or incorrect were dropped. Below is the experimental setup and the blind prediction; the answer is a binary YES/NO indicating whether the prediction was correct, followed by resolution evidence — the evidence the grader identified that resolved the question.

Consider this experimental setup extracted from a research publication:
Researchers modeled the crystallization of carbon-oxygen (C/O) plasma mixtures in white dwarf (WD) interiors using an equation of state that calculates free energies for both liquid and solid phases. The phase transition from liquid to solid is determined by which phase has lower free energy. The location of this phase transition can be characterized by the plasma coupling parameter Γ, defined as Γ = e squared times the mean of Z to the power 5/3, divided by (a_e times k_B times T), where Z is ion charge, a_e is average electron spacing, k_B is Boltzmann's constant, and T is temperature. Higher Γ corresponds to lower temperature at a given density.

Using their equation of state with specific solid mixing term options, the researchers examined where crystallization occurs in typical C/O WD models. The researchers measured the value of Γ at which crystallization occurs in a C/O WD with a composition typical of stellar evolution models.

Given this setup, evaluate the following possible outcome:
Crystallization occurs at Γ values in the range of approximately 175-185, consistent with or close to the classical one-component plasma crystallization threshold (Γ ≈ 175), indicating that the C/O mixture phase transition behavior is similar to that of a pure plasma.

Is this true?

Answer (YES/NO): NO